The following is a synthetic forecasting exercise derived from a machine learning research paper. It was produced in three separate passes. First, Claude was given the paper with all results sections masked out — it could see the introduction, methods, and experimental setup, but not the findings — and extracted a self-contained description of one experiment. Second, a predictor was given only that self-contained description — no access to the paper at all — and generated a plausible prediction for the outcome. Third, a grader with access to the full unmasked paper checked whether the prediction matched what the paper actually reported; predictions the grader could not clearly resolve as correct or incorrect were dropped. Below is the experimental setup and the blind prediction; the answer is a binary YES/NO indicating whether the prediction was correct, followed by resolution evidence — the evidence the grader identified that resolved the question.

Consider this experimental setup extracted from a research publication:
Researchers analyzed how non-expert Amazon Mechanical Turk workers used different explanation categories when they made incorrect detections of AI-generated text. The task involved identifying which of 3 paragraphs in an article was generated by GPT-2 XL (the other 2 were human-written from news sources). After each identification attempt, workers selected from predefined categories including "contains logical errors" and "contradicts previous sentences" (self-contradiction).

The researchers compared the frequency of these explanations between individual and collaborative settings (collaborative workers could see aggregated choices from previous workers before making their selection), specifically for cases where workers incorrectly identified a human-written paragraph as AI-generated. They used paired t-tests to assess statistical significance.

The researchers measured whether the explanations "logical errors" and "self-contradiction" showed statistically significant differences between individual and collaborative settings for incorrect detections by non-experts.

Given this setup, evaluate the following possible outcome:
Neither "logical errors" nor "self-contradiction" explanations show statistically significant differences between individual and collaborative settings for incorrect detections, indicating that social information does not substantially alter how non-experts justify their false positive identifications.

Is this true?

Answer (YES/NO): NO